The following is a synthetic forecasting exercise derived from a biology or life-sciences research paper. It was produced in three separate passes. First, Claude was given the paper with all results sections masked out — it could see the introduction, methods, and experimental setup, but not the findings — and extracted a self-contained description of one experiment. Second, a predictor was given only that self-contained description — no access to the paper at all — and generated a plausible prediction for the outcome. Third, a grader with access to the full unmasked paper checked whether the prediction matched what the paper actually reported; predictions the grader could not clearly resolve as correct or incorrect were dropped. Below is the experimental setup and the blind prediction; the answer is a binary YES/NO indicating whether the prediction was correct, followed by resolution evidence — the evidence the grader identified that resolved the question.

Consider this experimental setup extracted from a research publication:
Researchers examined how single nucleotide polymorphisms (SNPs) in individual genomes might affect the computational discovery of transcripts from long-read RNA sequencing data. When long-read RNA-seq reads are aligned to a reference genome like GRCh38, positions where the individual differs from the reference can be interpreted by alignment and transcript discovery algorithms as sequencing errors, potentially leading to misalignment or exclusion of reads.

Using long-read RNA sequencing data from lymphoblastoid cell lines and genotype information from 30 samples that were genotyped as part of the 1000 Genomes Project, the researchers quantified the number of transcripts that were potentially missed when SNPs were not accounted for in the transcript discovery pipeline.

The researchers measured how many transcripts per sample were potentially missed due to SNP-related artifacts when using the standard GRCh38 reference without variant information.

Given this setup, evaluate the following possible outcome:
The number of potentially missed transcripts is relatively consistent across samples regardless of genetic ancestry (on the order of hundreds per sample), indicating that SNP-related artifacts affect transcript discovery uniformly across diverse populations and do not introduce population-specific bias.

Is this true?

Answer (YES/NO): NO